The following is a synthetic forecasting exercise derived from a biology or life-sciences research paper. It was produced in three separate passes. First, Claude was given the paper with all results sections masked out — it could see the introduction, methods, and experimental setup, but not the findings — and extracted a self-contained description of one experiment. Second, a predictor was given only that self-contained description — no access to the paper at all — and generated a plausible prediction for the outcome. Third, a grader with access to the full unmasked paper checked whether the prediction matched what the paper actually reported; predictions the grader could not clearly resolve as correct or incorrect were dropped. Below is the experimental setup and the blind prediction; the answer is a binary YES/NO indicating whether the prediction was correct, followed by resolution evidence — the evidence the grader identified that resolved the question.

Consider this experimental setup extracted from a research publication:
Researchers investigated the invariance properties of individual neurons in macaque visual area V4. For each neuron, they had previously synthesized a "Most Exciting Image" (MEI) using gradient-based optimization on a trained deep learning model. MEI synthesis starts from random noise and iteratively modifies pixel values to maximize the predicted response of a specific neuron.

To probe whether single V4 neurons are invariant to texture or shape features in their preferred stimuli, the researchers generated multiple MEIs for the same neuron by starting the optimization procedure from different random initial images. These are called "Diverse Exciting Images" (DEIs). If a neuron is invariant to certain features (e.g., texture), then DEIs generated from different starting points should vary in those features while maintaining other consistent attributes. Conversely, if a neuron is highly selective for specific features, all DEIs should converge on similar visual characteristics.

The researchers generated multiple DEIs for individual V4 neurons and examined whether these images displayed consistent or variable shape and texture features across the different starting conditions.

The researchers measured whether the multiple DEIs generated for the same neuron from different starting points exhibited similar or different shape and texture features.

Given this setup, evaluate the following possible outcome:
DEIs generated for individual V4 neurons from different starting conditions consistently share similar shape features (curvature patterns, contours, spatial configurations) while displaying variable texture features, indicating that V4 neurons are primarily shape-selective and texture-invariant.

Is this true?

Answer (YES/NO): NO